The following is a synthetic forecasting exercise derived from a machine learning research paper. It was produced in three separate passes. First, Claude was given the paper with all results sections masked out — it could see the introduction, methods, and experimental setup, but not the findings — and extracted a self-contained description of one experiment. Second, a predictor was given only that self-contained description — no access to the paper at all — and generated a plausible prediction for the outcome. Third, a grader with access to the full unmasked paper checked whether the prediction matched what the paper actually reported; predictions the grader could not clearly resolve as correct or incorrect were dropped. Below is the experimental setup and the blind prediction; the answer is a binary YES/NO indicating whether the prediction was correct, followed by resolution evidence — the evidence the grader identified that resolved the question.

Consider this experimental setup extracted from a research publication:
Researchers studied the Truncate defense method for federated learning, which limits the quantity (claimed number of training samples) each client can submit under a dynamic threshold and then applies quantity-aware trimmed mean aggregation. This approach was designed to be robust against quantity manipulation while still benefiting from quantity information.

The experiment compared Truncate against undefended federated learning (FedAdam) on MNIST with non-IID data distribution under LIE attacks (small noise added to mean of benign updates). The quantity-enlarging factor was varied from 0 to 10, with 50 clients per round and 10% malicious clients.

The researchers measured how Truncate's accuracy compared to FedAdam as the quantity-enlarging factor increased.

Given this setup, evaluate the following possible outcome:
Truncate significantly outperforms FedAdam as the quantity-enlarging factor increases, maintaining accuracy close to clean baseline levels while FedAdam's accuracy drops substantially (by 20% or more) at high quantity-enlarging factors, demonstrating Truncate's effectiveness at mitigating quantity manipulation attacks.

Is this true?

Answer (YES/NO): NO